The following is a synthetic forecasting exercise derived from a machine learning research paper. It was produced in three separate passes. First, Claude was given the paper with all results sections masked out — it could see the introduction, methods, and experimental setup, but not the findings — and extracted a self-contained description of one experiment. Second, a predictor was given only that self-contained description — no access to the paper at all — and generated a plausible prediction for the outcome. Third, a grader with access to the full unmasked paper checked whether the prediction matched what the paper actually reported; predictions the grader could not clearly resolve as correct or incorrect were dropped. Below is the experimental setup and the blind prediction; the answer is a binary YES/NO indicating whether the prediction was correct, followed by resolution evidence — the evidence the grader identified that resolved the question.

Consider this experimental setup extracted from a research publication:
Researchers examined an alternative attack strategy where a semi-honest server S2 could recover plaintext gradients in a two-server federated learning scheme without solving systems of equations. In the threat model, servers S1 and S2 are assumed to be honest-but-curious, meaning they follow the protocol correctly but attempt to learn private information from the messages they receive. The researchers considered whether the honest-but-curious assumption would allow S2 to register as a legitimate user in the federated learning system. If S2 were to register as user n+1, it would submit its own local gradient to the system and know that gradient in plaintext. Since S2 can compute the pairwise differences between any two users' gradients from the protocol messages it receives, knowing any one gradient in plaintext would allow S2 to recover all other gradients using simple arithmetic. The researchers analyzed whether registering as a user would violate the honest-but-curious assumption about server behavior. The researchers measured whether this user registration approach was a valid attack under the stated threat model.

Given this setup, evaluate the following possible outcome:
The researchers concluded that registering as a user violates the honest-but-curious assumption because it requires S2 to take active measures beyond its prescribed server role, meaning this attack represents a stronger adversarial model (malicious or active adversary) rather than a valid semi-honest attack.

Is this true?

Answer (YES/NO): NO